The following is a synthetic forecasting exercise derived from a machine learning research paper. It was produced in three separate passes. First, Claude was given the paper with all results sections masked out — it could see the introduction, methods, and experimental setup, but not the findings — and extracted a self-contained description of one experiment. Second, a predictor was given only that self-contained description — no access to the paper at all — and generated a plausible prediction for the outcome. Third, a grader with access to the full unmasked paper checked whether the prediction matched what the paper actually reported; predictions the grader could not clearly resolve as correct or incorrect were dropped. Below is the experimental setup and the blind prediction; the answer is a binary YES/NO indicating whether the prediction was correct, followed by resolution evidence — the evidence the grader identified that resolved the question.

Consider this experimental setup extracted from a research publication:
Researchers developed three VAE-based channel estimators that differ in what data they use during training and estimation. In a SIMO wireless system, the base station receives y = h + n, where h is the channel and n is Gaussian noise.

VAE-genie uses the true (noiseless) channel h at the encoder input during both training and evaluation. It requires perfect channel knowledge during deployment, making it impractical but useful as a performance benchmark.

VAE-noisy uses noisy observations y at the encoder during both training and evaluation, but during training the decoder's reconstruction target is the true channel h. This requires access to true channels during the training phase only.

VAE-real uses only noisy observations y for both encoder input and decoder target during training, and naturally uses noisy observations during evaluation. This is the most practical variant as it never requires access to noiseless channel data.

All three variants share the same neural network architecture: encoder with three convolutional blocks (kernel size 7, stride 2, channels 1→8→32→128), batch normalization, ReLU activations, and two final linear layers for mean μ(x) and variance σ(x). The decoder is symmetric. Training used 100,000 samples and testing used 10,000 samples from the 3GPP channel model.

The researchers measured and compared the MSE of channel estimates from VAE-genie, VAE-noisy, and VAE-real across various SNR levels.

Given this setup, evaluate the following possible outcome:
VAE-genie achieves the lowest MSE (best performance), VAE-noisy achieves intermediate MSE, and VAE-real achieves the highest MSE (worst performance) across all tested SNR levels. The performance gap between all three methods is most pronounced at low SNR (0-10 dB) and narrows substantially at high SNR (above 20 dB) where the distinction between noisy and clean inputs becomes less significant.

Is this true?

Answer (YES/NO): NO